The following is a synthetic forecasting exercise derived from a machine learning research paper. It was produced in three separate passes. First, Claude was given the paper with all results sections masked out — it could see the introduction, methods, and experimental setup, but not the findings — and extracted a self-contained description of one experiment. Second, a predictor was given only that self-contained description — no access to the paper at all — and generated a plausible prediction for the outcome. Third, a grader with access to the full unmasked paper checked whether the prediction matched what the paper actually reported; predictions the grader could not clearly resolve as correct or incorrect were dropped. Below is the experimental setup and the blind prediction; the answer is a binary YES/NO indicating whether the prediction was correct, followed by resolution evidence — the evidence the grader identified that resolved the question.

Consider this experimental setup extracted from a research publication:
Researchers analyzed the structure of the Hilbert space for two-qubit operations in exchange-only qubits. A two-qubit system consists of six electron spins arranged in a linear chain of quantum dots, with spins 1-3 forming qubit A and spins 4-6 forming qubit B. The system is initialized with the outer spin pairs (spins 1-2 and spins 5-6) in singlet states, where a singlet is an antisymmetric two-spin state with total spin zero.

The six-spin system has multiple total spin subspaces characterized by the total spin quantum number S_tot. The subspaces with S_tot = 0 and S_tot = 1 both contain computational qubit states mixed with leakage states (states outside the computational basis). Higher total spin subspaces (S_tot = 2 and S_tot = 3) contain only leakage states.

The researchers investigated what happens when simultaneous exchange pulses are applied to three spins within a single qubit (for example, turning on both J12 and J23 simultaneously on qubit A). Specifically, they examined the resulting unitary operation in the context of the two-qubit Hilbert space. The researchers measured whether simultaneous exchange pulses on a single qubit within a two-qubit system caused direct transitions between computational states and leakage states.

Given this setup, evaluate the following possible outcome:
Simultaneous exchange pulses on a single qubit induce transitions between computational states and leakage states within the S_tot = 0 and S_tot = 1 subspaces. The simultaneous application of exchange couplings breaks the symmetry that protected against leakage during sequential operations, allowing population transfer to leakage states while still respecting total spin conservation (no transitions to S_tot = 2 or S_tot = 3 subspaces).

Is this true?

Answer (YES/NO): NO